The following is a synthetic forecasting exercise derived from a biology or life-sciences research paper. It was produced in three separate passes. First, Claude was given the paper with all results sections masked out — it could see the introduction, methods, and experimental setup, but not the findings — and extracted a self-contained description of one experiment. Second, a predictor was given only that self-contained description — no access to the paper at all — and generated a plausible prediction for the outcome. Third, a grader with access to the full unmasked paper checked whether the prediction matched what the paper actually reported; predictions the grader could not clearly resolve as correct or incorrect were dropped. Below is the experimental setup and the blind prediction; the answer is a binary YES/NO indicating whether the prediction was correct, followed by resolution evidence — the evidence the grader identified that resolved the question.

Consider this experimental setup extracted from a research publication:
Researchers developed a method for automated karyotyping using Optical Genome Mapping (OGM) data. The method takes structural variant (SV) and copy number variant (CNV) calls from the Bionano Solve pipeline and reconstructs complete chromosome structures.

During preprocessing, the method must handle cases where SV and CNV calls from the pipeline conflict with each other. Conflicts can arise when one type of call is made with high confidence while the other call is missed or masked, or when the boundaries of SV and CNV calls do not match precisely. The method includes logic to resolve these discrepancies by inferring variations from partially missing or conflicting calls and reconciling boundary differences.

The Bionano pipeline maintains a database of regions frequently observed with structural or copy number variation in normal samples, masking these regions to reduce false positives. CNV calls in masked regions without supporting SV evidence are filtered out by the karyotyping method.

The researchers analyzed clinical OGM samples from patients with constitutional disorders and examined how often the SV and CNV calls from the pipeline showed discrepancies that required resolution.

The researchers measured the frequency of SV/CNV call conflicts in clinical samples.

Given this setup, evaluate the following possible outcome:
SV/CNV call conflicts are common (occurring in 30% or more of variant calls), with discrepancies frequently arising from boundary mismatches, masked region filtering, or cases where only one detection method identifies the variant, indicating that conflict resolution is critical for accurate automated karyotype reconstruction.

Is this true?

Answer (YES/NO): YES